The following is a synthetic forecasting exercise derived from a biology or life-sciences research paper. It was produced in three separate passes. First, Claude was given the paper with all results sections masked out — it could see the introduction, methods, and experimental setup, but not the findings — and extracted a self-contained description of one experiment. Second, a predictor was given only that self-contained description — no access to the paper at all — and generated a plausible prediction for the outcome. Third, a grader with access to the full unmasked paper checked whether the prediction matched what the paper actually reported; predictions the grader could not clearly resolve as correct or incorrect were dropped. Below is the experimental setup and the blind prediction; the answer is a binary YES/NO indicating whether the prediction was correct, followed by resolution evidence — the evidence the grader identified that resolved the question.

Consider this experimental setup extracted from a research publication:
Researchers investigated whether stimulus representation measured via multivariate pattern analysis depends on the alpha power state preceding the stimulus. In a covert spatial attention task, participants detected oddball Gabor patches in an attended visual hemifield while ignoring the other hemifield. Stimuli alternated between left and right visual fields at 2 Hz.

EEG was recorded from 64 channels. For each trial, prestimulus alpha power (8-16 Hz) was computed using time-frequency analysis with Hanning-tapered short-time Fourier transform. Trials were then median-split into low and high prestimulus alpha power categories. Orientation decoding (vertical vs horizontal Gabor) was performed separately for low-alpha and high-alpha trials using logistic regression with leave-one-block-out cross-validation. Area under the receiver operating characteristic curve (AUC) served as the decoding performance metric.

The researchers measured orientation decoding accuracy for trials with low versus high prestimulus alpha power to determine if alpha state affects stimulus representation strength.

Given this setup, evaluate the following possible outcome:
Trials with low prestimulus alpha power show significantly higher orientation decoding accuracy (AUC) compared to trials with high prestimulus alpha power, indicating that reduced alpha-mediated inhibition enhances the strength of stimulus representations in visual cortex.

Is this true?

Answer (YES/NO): YES